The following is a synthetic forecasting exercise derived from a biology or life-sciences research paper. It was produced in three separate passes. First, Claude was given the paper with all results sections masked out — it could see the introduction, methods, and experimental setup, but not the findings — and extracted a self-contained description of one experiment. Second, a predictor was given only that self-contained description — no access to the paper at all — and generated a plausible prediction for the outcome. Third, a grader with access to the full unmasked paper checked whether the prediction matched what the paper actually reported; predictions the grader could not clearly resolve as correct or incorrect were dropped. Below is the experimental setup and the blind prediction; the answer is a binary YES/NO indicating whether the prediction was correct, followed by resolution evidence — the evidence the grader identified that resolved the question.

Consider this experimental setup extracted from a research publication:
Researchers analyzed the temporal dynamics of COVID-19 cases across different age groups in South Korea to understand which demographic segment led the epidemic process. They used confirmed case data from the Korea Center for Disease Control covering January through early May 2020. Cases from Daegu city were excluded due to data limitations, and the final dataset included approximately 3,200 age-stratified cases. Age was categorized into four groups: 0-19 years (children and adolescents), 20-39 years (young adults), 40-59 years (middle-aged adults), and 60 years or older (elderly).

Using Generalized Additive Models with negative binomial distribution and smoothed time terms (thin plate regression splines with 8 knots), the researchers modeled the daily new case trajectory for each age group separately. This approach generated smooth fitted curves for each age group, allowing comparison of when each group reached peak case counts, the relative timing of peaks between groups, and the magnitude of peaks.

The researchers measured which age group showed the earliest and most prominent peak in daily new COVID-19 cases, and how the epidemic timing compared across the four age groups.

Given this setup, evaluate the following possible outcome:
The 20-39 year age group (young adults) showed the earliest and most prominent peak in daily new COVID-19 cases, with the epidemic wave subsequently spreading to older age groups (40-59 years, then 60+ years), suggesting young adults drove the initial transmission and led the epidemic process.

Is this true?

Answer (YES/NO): YES